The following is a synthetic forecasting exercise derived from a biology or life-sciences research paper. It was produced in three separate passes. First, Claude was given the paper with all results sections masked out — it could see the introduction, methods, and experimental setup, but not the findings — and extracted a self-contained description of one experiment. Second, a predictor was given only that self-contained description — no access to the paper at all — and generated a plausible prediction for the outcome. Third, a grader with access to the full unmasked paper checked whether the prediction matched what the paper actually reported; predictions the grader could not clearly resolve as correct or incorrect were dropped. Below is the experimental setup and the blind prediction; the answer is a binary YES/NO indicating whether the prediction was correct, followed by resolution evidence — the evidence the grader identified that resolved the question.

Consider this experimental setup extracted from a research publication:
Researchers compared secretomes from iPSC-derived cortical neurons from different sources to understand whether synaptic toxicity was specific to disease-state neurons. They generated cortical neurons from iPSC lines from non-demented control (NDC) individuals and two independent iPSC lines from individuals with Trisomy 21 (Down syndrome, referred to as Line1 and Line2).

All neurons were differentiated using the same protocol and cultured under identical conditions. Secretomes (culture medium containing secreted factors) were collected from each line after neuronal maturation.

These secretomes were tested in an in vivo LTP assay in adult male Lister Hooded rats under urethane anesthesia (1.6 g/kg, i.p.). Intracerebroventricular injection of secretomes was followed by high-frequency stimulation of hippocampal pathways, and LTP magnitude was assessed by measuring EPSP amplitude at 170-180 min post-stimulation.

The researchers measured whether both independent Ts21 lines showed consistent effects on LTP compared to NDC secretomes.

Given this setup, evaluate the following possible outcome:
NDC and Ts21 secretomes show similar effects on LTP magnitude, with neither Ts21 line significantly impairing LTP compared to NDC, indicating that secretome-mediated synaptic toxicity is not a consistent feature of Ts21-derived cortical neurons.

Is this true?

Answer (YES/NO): NO